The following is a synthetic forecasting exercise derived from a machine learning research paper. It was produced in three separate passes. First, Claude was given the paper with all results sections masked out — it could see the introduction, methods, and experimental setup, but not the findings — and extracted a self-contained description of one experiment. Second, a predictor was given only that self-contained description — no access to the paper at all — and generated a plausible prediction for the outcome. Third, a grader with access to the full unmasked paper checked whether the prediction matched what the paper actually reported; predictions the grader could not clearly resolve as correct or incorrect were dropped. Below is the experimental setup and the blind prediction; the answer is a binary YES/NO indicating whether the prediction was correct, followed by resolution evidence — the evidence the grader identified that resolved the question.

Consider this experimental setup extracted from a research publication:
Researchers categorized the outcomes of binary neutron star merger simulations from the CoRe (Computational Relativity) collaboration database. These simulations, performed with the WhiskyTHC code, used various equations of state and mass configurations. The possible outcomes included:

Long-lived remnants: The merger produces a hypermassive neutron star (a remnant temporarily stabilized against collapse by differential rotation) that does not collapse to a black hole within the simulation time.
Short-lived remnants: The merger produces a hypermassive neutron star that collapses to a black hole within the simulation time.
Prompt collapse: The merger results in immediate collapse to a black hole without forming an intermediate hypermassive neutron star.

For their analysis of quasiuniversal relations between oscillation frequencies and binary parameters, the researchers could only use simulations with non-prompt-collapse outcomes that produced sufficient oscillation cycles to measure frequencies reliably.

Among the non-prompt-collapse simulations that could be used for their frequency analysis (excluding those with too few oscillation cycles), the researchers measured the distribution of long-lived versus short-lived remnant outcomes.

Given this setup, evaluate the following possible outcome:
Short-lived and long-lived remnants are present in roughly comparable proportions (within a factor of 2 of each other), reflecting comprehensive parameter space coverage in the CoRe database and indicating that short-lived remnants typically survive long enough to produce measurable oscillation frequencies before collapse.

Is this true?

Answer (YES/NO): NO